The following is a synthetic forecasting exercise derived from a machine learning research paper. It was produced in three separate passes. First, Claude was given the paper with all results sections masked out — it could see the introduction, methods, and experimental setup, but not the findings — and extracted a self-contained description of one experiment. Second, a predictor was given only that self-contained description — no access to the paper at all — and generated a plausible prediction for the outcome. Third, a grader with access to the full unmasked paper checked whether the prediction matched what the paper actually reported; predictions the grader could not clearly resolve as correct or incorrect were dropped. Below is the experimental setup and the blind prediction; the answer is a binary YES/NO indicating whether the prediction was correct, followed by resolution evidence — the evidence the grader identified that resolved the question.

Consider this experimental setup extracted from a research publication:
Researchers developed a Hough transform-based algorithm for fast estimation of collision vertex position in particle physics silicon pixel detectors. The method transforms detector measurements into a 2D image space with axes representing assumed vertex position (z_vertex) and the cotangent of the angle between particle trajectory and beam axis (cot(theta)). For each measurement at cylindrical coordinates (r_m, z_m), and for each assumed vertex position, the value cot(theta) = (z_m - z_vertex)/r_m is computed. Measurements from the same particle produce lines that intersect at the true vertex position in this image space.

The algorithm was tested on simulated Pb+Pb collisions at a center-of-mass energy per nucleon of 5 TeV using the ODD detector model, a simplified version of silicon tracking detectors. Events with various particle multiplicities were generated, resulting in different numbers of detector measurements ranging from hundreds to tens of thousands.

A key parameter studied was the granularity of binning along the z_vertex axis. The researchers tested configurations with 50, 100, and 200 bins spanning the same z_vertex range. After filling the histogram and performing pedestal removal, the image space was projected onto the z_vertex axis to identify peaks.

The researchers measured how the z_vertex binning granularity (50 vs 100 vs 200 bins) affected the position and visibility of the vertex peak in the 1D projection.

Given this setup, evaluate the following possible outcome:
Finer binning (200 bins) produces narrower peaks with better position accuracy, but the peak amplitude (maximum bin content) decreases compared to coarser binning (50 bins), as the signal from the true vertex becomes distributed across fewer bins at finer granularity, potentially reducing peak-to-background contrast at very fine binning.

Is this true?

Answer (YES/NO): NO